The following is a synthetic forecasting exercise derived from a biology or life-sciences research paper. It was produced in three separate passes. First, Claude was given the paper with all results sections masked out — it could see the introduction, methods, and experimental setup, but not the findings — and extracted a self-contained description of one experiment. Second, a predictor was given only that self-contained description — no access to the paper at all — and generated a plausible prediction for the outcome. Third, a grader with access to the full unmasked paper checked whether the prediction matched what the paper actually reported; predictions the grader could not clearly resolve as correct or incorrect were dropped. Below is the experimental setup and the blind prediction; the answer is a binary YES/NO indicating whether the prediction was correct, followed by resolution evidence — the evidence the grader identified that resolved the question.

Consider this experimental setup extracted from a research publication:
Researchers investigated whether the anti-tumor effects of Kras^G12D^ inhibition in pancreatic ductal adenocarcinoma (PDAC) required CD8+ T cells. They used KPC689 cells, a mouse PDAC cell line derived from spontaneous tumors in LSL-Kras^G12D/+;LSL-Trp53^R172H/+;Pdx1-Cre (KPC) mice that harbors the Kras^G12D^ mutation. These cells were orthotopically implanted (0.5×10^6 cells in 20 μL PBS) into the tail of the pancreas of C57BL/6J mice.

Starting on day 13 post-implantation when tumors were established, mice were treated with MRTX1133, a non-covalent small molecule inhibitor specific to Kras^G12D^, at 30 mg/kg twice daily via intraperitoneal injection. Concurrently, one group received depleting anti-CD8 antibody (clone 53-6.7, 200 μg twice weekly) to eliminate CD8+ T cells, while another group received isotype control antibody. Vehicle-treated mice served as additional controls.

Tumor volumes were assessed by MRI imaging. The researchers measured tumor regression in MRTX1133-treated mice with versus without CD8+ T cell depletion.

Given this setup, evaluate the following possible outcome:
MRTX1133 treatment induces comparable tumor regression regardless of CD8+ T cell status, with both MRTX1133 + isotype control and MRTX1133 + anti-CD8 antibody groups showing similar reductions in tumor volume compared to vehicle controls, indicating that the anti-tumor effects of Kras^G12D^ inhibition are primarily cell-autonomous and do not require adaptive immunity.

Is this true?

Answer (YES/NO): NO